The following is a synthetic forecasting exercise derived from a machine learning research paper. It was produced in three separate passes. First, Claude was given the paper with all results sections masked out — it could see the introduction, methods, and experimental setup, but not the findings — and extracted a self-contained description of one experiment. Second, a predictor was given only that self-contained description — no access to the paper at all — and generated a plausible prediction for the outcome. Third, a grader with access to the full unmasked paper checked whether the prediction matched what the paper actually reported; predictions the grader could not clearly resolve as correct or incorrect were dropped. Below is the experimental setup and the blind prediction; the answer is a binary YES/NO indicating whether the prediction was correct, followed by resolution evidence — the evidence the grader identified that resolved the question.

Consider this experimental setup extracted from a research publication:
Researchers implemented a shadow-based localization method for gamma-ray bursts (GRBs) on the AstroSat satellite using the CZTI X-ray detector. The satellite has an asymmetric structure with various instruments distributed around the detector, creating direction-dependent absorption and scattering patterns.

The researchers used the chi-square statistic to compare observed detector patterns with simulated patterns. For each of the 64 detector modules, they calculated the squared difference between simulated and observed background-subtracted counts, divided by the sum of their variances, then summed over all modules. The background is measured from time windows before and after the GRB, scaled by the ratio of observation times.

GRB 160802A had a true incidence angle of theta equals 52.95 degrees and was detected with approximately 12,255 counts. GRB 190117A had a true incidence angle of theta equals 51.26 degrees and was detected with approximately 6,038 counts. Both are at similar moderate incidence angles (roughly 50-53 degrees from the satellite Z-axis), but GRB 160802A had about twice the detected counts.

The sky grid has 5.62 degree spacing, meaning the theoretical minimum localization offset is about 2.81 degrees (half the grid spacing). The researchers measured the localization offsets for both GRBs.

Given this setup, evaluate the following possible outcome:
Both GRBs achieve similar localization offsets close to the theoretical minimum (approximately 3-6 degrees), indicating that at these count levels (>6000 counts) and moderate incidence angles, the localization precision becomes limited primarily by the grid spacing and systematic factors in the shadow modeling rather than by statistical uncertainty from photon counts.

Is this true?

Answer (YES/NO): YES